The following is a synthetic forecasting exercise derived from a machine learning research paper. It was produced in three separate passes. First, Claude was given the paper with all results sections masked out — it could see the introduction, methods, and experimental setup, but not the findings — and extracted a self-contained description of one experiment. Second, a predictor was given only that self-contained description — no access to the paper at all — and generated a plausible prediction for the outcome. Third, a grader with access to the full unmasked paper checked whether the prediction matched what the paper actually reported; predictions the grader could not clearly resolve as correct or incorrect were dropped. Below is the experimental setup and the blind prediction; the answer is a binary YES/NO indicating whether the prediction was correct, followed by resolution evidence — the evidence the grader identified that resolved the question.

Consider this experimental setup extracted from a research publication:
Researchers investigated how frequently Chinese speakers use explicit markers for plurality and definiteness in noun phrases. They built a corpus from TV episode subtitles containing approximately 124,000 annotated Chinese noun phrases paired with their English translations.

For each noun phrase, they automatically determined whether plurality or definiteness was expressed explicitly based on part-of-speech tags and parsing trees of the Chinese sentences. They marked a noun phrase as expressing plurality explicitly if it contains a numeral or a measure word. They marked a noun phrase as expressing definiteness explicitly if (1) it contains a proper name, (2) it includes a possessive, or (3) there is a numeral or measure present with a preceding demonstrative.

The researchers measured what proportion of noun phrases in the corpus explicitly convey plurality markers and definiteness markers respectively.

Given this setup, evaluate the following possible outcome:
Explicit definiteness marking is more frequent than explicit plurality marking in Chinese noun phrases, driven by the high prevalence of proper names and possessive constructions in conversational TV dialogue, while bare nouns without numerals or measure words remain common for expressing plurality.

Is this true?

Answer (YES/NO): YES